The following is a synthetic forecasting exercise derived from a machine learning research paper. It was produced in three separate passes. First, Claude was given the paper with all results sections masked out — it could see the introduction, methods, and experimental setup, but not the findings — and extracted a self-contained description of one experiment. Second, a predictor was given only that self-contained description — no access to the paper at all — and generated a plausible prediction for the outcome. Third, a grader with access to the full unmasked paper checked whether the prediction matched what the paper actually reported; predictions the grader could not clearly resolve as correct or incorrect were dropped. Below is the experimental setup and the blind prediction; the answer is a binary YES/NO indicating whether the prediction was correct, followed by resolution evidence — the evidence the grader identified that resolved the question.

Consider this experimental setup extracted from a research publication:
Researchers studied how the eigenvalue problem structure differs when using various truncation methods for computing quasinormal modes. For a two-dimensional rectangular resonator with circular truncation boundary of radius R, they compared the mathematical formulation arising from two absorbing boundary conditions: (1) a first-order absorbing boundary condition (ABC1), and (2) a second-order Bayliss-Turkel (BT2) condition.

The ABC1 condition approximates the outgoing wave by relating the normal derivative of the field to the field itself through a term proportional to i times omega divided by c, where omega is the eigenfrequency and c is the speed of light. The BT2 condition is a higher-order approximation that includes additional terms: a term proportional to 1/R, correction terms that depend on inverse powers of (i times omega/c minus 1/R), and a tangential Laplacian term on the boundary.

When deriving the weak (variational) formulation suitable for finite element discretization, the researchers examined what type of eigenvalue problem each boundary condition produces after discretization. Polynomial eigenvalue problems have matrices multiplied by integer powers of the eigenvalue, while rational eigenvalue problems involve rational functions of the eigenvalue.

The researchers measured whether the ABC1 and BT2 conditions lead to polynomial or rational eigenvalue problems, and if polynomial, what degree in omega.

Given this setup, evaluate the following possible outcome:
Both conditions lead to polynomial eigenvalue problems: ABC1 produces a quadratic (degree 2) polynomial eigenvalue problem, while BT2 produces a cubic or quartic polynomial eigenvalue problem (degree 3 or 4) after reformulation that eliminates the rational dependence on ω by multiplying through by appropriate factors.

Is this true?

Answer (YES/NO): NO